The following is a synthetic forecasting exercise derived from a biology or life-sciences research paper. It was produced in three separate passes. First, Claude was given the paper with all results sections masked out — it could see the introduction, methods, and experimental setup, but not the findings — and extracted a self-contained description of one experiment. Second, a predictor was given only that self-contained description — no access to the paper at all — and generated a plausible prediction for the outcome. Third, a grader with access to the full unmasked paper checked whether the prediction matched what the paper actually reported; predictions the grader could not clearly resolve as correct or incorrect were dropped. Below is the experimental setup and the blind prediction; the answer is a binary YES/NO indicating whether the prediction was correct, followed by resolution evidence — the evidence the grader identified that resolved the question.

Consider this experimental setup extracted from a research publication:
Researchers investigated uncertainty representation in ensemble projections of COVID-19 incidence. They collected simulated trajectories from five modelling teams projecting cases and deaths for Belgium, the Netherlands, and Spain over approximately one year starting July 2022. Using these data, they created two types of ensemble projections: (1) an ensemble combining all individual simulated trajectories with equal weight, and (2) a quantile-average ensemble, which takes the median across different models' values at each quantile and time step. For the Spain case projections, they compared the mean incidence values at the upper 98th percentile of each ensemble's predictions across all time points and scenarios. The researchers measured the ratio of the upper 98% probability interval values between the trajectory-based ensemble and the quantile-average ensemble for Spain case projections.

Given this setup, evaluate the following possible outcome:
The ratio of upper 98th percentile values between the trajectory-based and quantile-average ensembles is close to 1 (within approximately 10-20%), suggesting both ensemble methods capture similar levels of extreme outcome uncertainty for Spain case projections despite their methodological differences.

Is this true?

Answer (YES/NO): NO